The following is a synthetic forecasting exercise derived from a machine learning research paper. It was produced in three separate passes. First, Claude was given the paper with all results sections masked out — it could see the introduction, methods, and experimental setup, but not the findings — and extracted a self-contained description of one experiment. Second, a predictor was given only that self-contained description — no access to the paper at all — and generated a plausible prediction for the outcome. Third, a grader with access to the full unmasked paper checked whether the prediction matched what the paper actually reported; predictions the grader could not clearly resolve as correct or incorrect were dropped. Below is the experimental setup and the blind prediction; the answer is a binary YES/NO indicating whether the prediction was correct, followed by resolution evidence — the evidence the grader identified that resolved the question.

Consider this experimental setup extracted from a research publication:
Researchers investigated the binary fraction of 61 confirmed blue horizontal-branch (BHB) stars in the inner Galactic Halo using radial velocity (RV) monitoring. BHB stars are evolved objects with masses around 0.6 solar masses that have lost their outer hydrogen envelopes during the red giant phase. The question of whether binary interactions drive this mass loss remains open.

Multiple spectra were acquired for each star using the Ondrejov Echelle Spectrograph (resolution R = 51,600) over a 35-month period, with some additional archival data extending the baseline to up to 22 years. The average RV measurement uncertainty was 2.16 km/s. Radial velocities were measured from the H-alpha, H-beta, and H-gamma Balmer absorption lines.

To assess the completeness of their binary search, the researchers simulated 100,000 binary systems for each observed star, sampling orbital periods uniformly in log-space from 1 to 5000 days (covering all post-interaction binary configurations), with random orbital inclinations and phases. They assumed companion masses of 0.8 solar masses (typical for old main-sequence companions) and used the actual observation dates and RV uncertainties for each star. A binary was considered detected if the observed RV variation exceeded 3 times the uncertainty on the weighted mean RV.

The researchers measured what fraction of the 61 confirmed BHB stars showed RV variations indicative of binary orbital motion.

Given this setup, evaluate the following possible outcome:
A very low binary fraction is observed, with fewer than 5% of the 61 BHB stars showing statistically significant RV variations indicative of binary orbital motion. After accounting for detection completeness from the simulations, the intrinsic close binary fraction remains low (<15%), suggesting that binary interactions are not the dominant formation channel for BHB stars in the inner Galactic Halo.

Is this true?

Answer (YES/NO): YES